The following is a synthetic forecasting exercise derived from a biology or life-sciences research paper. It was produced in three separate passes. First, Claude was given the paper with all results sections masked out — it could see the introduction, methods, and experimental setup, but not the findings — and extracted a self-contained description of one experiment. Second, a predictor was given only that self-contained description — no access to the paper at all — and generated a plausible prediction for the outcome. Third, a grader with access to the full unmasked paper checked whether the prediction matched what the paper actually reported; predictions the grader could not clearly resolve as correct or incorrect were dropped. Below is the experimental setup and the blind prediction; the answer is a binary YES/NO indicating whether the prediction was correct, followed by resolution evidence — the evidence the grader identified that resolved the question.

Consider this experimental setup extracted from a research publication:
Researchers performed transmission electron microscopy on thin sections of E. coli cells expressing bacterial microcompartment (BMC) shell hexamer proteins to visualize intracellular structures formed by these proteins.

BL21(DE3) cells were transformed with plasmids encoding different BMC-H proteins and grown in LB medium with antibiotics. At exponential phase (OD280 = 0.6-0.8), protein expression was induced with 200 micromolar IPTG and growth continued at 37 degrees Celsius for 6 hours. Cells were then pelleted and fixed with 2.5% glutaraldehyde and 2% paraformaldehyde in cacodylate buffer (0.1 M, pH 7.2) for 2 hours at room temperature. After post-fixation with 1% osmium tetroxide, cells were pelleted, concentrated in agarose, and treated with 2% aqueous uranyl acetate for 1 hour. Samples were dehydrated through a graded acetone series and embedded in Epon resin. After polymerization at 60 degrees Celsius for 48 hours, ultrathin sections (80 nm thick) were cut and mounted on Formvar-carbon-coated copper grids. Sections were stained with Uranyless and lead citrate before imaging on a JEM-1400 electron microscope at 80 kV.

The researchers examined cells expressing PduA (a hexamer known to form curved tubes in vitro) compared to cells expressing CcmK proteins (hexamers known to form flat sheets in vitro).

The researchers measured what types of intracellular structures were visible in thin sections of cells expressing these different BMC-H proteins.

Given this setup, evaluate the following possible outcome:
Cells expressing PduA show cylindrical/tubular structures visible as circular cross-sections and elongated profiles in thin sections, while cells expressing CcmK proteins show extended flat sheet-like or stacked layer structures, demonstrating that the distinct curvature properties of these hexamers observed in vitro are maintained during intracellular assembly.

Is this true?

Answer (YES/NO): NO